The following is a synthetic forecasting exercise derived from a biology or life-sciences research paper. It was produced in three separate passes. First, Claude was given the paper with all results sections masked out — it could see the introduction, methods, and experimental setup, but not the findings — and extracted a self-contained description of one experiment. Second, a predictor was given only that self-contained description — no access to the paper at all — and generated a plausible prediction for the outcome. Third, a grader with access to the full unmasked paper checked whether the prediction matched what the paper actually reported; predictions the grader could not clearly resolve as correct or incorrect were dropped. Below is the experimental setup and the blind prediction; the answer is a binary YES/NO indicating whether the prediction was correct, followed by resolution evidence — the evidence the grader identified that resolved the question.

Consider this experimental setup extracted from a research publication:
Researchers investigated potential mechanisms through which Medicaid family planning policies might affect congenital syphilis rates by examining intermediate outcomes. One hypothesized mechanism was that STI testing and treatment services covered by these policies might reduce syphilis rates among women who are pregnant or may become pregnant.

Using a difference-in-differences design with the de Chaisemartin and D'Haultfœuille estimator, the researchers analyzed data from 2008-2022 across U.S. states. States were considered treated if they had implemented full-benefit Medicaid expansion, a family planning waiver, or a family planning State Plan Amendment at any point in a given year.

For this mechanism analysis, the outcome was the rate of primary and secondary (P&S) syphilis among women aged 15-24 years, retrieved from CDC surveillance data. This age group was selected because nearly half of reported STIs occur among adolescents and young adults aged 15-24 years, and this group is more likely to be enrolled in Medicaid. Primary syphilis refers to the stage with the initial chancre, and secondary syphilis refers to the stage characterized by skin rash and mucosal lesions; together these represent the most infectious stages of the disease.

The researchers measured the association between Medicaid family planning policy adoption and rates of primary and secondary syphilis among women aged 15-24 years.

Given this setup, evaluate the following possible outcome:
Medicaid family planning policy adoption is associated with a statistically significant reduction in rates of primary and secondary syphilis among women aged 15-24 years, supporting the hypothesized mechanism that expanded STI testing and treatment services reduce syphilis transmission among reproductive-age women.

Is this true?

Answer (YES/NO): YES